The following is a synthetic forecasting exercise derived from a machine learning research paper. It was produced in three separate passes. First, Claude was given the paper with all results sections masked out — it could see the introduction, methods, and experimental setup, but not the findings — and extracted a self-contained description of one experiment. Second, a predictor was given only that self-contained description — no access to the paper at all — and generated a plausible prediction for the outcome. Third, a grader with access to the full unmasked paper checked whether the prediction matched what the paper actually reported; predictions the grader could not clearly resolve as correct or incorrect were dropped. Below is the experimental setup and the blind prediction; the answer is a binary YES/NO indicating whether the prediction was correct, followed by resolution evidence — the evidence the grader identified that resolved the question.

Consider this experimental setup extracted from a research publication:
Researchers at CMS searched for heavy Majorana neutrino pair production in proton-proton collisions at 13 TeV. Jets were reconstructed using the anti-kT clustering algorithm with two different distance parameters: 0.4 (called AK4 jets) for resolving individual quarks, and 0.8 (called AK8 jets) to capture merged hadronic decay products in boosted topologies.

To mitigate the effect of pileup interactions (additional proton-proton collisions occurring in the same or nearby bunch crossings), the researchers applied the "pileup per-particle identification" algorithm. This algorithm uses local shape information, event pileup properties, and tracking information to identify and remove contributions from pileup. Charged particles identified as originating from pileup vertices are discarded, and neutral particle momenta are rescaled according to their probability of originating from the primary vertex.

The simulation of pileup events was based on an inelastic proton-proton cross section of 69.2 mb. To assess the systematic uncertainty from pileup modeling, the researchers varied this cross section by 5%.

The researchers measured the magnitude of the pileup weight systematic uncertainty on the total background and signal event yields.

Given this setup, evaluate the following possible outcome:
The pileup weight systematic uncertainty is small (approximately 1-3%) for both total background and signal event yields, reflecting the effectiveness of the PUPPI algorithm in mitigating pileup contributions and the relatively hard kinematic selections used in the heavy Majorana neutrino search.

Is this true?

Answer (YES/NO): NO